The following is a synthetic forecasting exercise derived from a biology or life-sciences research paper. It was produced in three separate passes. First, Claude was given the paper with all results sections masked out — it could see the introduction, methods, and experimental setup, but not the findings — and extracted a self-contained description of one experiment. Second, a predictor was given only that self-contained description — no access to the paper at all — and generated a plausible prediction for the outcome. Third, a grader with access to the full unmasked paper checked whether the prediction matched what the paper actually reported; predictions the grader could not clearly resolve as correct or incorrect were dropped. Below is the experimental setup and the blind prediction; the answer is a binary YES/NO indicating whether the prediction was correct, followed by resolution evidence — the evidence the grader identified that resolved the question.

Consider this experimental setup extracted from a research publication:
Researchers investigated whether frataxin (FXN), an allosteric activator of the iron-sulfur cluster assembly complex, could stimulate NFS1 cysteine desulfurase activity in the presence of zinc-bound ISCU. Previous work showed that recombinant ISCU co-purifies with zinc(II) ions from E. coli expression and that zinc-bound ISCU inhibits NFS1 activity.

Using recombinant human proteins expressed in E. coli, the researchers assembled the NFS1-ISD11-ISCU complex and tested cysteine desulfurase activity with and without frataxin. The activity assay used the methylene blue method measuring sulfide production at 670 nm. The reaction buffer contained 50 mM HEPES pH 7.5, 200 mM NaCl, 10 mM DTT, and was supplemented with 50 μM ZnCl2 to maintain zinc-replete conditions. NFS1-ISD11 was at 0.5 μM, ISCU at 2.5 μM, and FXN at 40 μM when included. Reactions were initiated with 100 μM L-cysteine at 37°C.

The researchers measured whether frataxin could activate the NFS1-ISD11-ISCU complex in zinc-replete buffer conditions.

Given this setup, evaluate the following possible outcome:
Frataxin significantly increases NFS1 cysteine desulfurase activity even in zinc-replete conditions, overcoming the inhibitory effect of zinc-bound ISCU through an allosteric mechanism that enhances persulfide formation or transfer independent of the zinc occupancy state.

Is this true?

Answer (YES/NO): YES